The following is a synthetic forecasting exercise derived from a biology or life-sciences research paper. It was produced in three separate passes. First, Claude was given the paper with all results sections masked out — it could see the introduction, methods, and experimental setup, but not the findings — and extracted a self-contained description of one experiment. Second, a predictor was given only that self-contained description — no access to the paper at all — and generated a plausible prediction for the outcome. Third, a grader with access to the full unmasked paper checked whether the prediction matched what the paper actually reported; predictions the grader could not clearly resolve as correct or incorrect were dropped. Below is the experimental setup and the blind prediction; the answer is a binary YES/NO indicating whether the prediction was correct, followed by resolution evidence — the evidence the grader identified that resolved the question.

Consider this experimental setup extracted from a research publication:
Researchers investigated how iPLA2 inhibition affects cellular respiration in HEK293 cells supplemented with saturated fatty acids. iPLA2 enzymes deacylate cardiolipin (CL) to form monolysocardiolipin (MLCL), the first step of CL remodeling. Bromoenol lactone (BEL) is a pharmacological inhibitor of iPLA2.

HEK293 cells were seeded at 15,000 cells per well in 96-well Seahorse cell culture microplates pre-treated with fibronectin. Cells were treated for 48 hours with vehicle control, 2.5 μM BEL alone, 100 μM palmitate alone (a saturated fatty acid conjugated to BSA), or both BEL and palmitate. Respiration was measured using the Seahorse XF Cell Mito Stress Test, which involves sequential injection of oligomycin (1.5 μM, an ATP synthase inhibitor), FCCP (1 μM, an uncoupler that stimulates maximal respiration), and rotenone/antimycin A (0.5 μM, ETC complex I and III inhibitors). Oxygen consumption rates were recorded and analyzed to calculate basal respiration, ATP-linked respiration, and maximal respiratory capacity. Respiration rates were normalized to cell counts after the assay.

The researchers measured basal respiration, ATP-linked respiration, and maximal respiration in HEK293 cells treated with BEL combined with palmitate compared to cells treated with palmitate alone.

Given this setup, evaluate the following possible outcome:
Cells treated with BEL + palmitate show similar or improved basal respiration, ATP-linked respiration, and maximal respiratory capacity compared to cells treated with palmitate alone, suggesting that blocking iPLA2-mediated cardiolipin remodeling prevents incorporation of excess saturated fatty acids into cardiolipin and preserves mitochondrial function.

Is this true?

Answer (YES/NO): NO